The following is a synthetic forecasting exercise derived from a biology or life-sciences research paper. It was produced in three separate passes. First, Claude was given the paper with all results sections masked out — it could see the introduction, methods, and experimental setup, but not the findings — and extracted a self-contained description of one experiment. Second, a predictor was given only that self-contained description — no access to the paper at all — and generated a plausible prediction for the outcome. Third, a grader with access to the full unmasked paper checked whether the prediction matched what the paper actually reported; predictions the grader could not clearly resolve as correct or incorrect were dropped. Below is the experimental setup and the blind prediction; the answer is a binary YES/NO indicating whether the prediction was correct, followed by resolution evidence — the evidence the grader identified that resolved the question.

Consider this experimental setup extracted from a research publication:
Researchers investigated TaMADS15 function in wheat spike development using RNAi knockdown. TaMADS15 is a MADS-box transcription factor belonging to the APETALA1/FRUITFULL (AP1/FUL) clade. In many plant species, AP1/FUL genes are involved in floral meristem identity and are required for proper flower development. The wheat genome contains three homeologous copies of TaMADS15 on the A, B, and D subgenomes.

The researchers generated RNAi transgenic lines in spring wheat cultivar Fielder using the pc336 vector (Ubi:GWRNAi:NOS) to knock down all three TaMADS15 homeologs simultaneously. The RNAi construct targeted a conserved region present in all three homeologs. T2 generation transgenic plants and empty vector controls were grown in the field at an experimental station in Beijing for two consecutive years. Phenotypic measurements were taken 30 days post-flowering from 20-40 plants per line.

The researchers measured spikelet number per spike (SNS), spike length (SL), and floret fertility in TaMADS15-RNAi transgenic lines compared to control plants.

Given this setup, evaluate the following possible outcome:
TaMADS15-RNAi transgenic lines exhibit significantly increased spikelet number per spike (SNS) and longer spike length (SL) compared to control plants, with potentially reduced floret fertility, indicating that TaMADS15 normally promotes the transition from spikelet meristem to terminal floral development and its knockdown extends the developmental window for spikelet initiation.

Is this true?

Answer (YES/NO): NO